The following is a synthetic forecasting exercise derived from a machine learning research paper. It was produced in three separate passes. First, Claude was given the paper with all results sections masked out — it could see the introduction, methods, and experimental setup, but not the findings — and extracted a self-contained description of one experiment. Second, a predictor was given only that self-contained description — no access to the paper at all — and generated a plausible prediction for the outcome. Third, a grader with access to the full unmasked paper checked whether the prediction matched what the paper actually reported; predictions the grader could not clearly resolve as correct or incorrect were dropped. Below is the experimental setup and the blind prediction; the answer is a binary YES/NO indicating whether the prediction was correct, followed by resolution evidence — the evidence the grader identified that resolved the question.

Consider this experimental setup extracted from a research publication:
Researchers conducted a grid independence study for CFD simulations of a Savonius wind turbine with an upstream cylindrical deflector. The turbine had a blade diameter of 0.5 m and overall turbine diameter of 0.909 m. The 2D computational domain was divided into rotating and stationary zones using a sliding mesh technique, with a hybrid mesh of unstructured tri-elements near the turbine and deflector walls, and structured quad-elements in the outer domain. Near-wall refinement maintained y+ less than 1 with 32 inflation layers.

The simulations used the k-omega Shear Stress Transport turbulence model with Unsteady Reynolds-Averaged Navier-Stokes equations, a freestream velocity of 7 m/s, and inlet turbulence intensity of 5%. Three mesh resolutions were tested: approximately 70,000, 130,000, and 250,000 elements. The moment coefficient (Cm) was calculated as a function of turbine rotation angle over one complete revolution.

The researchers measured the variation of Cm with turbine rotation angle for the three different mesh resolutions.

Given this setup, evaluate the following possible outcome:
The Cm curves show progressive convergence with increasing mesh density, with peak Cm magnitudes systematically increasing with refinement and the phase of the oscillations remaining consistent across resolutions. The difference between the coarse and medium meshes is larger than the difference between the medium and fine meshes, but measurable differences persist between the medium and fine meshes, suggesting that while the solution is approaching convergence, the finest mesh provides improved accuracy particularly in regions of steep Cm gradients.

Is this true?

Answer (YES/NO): NO